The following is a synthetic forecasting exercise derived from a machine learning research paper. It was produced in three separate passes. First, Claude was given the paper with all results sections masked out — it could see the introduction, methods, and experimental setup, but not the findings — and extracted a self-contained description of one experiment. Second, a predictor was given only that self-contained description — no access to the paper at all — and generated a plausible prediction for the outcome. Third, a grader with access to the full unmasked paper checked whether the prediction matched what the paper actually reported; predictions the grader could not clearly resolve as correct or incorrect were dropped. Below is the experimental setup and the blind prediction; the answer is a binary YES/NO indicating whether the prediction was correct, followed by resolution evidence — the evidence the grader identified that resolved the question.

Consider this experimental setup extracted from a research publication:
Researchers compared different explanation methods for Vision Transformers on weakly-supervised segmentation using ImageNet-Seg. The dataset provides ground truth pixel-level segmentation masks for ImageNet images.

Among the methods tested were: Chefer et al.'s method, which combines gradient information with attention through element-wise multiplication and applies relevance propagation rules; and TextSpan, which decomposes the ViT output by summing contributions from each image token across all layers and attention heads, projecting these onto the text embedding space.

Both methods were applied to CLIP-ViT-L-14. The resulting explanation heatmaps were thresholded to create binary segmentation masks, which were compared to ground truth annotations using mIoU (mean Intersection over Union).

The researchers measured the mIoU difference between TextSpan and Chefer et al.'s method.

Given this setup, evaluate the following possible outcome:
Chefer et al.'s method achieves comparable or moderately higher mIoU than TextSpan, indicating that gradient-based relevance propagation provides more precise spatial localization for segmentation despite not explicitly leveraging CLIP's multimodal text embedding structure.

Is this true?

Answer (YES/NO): NO